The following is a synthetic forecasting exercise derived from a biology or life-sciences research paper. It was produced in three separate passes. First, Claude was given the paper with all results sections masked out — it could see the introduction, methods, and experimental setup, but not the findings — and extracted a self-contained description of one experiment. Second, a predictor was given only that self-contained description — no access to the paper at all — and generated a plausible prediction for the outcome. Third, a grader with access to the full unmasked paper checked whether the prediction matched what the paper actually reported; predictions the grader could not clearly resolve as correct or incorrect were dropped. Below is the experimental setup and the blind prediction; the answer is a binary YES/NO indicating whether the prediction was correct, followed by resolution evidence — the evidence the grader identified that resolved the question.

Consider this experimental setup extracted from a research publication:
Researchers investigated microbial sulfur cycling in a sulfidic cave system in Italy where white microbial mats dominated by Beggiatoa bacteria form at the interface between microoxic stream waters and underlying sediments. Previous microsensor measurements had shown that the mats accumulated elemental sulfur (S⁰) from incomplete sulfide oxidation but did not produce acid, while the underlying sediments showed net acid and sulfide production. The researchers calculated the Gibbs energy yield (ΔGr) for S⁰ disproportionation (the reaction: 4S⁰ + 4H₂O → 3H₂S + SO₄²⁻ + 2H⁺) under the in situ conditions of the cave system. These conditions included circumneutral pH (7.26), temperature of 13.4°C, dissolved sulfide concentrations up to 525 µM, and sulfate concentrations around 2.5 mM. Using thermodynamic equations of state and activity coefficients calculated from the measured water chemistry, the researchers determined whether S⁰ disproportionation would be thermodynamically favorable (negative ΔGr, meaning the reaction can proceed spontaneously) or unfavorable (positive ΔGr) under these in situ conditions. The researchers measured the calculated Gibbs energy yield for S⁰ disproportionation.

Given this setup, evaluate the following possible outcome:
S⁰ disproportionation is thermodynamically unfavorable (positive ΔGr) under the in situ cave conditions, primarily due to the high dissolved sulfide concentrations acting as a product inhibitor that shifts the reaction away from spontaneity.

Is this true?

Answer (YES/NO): NO